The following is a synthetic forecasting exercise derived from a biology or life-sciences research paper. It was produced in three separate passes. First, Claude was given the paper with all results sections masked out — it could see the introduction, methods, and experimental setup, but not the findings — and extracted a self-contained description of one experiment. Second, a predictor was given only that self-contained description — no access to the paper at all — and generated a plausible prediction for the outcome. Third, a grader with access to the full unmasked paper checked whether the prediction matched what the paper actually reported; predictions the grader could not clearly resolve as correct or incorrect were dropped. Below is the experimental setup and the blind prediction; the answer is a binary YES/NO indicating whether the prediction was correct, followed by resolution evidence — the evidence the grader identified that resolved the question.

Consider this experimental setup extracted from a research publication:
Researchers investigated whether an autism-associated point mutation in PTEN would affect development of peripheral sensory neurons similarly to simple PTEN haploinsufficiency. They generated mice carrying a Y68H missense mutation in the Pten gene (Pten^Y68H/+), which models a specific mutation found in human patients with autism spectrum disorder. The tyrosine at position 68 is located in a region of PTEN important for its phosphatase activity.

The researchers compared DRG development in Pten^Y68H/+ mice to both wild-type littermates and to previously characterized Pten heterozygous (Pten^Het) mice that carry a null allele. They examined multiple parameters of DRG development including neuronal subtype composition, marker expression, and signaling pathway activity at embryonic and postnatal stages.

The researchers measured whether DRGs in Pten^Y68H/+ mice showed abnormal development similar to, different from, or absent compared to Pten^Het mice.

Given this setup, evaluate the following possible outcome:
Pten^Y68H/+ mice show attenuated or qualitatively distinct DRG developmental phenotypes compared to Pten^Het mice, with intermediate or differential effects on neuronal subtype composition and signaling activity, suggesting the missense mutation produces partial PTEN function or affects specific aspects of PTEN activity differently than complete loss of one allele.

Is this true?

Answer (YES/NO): NO